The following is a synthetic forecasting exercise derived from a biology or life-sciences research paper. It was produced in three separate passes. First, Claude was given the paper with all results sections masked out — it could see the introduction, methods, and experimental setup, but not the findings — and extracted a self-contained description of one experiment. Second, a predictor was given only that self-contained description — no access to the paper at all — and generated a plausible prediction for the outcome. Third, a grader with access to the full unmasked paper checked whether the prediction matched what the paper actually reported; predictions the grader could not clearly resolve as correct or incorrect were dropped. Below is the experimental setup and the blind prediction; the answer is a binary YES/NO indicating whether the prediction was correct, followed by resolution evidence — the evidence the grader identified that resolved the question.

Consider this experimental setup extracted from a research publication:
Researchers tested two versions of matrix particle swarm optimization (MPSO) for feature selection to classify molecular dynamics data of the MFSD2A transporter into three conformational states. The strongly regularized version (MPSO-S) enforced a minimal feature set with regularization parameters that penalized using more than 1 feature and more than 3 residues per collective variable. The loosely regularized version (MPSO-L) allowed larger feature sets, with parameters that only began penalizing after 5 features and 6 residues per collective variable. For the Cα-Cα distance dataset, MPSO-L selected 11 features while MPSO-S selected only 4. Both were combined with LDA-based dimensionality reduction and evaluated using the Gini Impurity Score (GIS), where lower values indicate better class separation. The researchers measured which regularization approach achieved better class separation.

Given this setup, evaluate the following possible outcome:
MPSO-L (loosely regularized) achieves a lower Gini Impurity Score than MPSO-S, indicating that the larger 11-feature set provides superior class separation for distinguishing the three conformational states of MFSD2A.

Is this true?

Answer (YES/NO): YES